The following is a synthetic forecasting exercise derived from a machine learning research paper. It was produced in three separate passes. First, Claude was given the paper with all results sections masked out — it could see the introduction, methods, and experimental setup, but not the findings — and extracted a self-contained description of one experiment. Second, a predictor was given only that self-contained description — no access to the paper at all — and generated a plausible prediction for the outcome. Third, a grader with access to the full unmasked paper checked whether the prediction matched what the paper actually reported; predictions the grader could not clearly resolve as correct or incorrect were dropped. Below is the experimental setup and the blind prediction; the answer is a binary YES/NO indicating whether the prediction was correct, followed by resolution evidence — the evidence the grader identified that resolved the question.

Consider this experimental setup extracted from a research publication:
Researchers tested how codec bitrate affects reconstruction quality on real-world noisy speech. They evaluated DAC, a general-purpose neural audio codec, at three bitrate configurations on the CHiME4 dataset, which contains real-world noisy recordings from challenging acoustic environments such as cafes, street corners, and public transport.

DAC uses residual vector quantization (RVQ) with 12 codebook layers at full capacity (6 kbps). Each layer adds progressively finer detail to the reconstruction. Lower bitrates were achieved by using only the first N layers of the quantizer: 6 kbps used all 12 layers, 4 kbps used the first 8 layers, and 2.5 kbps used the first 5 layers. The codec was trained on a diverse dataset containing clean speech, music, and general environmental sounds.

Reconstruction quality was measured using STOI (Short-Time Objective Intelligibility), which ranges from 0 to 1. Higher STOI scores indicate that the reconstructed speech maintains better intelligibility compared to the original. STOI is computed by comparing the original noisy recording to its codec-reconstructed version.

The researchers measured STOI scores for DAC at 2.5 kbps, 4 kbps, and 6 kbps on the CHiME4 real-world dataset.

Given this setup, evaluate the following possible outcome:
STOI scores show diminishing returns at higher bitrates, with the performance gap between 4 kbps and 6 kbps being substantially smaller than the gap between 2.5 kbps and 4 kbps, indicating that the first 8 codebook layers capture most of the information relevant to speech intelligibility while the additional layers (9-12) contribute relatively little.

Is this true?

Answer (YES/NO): YES